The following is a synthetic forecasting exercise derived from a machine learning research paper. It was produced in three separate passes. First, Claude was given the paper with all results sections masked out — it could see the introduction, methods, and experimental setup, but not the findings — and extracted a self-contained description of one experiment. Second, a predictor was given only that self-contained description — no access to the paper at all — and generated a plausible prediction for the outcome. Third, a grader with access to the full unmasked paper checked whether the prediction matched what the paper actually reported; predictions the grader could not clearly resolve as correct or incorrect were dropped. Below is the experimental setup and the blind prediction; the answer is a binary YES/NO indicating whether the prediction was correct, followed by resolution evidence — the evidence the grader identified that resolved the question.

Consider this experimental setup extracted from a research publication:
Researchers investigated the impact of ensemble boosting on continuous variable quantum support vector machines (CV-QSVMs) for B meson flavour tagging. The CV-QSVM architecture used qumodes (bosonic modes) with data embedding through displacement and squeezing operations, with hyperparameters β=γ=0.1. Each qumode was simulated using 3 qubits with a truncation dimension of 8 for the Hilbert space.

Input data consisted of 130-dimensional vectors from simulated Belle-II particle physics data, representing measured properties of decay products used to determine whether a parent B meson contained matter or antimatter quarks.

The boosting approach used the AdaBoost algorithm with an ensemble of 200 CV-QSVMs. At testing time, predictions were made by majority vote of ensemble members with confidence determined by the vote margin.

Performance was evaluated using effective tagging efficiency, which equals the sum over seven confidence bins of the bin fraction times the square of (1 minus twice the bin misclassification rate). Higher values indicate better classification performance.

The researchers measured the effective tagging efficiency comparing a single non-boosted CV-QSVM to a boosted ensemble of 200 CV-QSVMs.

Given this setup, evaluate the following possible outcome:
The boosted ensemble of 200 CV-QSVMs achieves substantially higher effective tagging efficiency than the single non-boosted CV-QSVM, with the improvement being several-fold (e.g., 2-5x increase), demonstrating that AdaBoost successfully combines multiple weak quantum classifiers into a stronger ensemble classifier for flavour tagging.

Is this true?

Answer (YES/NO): NO